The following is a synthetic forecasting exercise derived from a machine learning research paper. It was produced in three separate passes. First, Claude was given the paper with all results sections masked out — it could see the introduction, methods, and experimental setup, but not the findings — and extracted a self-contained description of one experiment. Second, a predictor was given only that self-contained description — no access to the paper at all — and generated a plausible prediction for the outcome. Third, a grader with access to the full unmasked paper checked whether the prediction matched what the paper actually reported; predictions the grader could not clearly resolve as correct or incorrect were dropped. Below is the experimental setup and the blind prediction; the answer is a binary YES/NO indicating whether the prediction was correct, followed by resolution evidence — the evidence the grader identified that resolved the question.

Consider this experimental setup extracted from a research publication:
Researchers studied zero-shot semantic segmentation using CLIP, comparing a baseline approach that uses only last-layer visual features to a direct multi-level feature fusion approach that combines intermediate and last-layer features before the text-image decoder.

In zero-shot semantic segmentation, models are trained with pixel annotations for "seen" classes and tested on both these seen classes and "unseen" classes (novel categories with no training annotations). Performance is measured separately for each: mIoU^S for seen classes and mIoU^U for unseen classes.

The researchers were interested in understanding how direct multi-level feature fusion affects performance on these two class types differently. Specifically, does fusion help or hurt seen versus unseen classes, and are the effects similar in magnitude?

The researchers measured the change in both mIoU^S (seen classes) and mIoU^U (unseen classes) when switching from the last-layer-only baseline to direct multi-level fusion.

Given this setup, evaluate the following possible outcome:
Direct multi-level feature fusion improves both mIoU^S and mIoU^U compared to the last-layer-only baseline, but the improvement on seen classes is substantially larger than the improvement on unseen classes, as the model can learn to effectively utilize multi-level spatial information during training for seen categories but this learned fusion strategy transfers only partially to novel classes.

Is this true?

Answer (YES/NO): NO